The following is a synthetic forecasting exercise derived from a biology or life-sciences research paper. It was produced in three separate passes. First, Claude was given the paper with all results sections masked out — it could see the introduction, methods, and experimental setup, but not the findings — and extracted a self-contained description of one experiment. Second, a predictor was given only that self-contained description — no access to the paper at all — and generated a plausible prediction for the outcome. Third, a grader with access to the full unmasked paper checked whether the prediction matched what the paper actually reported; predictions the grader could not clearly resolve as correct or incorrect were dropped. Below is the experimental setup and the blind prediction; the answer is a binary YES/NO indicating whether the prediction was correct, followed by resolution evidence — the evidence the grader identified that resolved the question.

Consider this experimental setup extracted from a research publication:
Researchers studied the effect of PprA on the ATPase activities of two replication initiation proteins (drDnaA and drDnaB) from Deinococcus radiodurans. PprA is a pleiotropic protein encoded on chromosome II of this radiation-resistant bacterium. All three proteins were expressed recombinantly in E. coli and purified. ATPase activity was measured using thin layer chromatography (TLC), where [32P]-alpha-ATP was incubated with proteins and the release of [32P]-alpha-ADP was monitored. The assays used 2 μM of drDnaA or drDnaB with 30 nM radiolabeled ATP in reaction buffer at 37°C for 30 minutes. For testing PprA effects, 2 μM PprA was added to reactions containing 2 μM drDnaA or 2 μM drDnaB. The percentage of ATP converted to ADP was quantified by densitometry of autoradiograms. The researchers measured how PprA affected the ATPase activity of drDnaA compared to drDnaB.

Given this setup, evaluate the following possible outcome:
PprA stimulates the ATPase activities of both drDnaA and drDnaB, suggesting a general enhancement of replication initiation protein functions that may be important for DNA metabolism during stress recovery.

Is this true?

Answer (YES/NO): NO